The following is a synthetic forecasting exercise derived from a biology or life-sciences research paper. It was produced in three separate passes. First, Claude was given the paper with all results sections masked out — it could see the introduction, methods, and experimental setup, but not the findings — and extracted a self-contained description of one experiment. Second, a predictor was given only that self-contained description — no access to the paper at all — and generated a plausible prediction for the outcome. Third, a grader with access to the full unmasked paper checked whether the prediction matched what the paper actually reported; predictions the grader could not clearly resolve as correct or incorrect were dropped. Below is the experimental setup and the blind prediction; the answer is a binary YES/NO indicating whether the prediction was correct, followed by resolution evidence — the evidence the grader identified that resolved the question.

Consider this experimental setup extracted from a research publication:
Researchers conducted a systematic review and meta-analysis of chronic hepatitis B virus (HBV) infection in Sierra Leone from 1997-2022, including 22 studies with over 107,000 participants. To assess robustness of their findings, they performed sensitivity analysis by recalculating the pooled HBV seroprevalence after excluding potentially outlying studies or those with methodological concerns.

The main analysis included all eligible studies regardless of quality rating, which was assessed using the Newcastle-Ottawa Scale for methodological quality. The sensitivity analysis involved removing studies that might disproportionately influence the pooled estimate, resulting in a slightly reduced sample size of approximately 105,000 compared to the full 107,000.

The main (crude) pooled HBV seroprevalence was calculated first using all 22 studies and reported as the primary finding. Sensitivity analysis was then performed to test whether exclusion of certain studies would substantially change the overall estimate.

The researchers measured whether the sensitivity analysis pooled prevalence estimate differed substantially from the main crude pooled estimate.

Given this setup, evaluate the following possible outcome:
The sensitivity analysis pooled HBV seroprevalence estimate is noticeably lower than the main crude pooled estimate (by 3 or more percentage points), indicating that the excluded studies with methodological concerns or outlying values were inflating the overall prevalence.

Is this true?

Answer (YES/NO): NO